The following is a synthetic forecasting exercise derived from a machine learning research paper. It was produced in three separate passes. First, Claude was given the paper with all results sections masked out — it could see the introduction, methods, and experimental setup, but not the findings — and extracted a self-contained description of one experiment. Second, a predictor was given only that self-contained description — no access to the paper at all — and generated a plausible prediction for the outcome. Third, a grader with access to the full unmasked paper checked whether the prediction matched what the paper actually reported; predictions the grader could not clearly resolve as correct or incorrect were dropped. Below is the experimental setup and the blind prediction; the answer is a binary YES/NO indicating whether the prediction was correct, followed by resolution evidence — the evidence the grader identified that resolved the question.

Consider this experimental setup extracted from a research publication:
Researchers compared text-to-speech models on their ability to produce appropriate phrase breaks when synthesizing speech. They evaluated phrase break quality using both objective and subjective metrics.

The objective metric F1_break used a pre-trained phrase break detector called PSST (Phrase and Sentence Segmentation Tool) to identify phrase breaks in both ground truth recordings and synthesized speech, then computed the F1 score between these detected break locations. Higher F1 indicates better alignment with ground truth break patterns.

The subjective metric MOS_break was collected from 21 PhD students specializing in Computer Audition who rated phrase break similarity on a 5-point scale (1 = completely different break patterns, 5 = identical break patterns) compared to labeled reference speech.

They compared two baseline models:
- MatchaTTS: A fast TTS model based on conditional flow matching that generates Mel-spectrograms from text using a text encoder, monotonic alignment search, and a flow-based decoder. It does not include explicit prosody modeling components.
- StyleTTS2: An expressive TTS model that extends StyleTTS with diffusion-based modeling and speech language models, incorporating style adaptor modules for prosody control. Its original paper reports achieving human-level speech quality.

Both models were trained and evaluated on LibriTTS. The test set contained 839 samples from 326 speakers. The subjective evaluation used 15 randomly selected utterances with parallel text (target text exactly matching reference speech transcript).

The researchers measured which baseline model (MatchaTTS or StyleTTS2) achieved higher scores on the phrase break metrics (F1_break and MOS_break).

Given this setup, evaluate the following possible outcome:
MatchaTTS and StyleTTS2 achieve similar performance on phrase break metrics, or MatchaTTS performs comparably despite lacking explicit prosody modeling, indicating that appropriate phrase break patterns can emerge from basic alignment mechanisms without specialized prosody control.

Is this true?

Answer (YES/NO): YES